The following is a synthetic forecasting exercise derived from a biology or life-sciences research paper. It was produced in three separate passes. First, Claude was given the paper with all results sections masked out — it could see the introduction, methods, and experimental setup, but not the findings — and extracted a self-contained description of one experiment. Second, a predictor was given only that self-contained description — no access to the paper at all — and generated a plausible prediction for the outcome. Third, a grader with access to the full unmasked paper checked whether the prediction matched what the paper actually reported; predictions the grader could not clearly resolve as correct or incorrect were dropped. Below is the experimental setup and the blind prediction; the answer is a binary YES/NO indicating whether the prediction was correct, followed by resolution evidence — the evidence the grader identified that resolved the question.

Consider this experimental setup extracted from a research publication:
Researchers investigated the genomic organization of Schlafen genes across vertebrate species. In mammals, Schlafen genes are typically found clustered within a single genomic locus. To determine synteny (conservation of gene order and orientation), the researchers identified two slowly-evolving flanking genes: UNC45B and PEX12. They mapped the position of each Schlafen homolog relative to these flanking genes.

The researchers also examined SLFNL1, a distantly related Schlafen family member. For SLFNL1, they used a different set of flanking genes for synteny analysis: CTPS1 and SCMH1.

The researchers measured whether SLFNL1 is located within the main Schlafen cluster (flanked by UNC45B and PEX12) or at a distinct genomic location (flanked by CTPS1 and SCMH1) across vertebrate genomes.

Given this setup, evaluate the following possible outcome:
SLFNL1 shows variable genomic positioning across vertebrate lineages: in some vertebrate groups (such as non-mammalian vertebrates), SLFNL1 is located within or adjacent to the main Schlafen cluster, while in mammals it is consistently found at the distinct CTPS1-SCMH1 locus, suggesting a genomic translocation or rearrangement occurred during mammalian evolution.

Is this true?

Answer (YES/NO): NO